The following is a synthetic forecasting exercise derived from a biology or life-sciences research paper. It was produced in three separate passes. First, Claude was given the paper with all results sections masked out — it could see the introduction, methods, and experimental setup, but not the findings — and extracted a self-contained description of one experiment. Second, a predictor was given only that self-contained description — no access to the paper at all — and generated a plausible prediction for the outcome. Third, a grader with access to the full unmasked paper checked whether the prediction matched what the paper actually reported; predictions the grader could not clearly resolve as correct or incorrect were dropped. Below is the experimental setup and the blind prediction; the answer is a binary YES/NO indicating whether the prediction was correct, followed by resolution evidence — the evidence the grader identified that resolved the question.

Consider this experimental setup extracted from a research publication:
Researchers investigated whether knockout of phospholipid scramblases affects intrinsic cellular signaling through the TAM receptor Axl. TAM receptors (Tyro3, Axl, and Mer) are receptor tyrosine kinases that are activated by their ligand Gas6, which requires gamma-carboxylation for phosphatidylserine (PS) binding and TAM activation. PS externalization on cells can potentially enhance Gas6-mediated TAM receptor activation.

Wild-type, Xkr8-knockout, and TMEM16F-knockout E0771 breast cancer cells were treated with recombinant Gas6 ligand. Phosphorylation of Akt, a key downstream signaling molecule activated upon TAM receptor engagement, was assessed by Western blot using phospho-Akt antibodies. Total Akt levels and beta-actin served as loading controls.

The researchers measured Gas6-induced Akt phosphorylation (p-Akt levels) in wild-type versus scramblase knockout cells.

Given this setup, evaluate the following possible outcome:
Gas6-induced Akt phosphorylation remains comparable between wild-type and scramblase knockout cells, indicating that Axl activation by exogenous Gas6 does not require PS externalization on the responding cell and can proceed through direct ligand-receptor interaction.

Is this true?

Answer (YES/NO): YES